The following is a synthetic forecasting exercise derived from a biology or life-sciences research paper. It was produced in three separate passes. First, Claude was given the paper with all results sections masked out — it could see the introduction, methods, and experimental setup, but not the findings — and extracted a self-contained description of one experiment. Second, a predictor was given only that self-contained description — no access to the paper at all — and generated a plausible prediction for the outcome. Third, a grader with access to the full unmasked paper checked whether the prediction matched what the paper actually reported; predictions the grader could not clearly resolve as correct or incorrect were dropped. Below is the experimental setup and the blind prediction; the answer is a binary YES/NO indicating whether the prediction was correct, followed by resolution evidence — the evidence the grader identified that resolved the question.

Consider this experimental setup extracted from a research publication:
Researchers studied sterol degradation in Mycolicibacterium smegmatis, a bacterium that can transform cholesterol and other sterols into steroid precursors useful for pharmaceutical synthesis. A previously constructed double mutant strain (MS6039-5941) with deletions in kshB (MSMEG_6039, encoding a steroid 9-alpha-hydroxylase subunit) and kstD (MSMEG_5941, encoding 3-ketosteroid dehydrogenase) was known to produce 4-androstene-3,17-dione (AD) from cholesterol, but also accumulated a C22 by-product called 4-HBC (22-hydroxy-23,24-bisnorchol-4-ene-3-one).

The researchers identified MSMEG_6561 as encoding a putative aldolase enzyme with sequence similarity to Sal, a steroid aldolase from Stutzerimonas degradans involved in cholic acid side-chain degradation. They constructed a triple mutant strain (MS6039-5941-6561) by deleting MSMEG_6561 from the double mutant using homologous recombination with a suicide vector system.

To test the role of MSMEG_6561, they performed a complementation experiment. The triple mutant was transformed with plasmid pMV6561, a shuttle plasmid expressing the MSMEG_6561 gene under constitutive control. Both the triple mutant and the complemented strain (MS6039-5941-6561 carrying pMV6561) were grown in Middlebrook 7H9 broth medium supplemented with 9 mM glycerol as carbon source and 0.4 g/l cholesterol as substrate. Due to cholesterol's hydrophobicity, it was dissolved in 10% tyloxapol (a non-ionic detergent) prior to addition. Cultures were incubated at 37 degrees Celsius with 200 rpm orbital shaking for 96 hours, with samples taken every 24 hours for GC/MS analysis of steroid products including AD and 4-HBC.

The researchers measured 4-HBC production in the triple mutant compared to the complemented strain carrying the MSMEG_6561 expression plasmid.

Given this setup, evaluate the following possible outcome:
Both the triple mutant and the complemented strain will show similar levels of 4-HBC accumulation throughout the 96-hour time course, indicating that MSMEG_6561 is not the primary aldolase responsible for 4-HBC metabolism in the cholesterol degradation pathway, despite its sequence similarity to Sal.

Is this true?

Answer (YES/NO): NO